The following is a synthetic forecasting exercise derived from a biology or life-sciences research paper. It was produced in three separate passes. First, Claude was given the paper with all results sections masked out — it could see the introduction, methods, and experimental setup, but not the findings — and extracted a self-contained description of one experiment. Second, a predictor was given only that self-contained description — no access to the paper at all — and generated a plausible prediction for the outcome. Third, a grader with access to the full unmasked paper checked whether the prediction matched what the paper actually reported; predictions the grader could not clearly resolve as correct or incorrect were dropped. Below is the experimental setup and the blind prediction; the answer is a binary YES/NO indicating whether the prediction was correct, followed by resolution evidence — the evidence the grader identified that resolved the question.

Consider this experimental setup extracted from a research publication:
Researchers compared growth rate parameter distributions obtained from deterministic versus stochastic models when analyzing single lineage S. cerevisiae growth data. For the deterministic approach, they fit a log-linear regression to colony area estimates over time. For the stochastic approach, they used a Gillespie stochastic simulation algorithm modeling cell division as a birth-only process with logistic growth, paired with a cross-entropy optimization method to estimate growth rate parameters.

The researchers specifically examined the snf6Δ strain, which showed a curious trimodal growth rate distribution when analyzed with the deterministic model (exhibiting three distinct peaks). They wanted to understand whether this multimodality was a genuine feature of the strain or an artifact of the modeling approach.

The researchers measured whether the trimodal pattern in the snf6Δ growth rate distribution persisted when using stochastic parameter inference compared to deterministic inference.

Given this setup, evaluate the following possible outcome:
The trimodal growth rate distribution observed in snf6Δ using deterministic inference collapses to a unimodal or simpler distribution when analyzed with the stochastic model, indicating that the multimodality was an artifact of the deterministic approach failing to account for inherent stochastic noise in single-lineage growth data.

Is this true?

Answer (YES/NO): NO